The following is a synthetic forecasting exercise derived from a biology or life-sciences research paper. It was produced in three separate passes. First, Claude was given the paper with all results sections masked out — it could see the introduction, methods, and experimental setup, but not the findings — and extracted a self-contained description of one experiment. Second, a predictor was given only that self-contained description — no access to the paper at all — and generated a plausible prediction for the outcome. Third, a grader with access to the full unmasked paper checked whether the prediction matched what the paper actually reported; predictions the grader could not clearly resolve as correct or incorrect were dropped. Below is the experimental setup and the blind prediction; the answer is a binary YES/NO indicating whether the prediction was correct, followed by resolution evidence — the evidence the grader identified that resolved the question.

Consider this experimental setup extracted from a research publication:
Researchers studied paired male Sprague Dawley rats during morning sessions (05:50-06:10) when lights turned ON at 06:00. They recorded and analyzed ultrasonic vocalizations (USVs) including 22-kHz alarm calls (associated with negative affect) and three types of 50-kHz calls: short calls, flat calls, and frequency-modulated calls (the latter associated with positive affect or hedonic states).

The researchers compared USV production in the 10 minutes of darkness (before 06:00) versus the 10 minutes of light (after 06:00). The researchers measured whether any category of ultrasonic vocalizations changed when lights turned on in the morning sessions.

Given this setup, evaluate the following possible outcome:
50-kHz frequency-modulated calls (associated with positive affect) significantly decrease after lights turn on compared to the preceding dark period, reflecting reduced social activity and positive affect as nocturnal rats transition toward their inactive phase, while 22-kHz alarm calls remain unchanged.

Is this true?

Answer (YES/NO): NO